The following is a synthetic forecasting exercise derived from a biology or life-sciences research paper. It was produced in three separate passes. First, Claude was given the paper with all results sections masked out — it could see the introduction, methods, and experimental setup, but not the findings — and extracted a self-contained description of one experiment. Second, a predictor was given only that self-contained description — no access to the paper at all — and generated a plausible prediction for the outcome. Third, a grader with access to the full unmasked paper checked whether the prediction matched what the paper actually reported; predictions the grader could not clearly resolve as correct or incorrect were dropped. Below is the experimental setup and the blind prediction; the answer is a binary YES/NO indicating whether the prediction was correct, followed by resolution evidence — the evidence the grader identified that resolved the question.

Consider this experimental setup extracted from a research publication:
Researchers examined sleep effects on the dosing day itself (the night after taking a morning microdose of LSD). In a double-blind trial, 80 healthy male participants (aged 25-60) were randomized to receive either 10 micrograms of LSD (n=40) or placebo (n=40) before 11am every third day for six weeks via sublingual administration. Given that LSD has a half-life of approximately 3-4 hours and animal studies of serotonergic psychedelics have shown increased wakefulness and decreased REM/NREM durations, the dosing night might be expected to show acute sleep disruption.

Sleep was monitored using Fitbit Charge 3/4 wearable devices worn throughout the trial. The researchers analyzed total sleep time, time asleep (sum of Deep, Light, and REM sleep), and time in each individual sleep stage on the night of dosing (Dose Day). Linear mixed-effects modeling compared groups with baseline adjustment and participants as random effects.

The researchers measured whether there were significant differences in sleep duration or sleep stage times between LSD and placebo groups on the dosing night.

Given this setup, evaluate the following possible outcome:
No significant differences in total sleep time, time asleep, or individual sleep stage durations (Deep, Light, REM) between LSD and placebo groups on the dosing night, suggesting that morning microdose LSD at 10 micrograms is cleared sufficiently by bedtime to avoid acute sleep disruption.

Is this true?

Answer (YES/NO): YES